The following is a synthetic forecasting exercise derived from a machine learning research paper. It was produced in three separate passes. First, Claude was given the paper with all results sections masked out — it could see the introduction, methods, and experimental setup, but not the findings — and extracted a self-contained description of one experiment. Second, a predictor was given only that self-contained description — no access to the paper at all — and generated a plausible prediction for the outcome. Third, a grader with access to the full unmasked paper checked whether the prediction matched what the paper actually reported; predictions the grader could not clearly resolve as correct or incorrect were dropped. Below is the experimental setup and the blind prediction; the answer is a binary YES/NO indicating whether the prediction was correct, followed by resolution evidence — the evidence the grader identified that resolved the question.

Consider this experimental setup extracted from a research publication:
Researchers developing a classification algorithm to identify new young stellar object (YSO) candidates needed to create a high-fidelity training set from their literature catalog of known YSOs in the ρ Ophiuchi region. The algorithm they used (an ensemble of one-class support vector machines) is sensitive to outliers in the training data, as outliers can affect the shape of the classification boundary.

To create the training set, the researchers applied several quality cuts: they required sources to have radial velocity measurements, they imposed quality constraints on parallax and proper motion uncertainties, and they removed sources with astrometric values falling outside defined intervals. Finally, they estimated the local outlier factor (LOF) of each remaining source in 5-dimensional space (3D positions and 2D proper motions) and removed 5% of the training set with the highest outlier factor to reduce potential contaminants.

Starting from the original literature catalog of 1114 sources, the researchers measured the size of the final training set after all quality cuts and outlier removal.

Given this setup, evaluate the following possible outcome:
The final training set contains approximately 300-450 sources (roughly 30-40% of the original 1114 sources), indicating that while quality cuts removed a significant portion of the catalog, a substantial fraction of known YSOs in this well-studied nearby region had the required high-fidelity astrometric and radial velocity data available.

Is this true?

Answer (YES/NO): NO